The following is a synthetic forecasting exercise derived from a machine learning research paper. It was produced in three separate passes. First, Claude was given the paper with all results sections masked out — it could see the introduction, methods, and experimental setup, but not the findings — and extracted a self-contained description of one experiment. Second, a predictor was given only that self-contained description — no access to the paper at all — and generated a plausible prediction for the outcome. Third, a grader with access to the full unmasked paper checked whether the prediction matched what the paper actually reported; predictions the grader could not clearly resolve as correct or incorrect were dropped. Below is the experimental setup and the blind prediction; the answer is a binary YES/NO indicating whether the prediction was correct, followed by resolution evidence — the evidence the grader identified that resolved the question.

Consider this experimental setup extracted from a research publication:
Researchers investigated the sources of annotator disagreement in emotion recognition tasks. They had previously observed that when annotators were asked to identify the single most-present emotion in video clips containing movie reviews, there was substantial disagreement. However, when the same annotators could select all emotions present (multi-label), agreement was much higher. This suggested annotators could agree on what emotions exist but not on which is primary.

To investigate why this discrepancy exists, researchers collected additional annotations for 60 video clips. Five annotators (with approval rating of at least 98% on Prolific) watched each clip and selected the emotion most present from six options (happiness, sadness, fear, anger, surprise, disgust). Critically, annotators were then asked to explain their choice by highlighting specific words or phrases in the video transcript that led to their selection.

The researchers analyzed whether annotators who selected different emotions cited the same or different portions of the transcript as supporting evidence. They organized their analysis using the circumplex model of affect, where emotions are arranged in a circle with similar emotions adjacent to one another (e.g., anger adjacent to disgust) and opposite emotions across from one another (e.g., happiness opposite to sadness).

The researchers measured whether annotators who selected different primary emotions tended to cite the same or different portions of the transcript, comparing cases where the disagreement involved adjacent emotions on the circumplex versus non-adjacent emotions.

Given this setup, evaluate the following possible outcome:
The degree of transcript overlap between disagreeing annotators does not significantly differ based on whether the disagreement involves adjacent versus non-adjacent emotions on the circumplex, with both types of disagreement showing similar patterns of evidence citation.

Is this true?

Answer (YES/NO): NO